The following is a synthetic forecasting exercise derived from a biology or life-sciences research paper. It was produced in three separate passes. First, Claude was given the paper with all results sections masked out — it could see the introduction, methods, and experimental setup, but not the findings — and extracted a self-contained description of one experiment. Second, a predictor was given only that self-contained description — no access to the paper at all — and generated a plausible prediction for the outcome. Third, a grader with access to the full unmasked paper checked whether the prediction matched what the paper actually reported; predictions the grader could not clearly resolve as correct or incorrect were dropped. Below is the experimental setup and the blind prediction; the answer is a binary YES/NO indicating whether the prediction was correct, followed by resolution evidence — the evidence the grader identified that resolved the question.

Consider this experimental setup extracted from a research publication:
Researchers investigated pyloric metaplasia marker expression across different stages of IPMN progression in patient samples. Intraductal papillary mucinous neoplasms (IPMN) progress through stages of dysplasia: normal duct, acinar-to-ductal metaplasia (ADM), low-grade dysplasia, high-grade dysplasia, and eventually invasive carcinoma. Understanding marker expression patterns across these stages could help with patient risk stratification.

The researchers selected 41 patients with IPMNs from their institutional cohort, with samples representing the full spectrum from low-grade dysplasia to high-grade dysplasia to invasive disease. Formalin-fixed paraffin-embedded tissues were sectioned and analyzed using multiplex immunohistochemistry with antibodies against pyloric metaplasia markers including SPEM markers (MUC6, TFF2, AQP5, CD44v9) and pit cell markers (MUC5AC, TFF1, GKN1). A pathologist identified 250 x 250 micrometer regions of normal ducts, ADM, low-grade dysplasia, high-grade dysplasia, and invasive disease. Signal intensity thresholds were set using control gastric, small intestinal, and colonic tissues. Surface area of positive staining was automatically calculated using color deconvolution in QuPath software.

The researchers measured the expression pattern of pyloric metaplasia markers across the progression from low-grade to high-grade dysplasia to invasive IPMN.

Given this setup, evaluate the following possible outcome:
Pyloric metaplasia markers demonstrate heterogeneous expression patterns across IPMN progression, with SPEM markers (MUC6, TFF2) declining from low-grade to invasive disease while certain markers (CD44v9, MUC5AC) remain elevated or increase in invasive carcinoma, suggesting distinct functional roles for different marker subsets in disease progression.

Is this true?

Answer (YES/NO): NO